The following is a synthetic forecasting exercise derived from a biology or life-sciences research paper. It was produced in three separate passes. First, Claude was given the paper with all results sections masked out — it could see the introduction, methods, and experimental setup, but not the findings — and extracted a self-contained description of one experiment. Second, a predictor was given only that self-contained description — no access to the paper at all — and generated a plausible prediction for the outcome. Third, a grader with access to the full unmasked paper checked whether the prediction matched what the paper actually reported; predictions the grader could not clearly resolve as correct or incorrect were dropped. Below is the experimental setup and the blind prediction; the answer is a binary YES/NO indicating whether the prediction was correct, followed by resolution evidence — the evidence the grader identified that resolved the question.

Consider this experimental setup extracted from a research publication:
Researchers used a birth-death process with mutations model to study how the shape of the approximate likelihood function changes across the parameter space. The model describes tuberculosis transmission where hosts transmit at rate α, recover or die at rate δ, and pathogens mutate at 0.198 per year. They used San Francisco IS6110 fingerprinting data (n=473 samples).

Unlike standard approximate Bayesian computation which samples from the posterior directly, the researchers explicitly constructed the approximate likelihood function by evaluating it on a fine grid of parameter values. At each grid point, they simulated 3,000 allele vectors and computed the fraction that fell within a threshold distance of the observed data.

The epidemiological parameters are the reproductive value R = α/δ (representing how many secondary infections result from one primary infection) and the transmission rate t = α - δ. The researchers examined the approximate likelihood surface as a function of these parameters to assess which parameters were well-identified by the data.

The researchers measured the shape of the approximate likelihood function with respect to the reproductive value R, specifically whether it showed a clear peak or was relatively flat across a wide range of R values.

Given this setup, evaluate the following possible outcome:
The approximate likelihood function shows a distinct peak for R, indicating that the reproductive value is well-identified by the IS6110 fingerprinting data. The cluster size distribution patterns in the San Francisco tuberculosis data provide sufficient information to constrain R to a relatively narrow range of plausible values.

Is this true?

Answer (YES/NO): NO